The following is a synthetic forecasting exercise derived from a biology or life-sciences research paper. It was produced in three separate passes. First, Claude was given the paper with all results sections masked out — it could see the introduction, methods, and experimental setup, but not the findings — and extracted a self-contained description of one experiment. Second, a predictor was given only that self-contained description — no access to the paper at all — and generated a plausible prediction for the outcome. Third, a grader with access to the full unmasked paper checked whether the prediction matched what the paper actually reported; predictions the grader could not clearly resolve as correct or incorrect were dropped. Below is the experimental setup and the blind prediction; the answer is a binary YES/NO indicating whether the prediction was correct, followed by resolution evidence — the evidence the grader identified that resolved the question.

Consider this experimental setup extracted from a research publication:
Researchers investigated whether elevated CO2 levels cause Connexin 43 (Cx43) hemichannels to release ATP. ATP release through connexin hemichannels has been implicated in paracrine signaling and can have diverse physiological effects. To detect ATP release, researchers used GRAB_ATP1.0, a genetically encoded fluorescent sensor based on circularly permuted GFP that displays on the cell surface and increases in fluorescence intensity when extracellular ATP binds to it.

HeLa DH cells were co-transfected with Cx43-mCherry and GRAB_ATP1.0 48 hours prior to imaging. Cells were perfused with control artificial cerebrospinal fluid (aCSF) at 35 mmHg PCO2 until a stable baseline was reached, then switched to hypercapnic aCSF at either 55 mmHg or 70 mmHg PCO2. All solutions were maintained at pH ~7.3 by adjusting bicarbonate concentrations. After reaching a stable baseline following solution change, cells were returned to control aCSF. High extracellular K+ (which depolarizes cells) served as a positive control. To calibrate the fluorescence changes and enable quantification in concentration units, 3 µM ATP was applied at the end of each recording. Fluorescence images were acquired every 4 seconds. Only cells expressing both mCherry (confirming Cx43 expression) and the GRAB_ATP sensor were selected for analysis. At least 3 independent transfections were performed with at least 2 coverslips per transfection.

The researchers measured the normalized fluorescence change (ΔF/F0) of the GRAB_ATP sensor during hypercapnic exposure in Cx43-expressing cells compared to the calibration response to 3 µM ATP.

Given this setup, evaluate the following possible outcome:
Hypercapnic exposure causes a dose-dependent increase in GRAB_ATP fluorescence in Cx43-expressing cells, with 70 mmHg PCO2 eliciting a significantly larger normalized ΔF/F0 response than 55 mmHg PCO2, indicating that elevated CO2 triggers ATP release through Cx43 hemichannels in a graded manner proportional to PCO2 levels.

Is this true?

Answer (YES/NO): NO